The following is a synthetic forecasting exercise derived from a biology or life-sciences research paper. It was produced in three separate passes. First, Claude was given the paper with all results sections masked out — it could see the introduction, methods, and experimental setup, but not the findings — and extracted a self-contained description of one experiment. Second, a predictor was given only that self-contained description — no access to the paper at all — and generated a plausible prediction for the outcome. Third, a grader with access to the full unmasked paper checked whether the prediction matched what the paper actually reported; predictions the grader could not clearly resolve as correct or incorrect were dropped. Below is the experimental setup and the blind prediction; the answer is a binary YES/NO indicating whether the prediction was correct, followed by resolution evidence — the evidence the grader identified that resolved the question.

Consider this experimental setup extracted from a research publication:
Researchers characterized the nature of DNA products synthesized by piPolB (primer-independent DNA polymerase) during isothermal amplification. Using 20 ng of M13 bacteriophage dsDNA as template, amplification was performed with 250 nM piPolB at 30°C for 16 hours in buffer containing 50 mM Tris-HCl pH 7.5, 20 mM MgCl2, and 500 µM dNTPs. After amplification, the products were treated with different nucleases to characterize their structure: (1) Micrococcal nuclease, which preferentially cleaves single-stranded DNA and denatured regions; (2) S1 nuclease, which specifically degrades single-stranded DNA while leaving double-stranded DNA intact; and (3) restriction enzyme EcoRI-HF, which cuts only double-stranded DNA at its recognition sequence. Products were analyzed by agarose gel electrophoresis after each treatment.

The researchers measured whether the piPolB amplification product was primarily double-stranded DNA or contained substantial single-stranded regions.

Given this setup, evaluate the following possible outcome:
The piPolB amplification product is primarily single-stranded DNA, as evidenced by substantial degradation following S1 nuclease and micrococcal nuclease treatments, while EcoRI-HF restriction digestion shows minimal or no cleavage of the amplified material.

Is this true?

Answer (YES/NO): NO